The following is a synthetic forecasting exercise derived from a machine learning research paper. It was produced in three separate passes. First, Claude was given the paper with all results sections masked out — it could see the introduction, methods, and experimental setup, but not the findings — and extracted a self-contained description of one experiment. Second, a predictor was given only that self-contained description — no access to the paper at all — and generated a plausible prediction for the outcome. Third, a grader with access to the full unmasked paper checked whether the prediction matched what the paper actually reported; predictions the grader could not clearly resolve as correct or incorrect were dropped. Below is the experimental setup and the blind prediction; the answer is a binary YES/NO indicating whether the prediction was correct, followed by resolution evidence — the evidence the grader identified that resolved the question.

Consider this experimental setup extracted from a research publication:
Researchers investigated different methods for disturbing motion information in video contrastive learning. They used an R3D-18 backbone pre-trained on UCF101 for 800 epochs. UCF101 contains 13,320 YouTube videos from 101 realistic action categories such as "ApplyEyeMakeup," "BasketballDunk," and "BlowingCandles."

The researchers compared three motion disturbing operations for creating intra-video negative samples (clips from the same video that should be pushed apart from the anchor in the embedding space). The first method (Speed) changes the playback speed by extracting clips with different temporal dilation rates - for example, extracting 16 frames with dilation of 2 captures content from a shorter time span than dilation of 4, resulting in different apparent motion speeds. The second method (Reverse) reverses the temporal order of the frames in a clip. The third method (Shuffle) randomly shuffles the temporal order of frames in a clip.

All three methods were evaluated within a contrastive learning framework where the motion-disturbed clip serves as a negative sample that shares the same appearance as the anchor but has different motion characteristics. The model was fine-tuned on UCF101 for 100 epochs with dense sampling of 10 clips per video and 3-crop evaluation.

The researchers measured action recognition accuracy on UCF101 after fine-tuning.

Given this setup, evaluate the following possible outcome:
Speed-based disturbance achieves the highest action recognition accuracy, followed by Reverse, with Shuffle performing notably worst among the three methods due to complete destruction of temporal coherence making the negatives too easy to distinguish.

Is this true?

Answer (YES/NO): NO